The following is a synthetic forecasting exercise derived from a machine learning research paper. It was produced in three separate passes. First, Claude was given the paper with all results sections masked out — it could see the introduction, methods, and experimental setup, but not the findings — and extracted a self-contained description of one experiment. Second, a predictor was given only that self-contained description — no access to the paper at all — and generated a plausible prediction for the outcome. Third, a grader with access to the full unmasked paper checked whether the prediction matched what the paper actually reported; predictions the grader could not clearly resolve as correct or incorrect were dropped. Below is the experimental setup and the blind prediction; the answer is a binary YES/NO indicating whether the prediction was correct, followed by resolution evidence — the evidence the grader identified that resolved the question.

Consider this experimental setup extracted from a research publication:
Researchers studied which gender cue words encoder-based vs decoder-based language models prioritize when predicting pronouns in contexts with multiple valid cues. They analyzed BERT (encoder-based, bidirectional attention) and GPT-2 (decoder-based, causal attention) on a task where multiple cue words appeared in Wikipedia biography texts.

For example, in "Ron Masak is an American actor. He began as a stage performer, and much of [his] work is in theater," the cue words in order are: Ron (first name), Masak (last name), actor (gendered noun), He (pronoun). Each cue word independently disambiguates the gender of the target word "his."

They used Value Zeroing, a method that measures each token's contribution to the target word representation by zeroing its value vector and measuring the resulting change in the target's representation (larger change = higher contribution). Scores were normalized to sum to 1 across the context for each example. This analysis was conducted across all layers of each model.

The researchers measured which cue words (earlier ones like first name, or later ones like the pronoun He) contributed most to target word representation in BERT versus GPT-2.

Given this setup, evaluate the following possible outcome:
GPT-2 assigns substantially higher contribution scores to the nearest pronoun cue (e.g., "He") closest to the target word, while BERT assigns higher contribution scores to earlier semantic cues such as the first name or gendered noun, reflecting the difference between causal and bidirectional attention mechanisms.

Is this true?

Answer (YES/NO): NO